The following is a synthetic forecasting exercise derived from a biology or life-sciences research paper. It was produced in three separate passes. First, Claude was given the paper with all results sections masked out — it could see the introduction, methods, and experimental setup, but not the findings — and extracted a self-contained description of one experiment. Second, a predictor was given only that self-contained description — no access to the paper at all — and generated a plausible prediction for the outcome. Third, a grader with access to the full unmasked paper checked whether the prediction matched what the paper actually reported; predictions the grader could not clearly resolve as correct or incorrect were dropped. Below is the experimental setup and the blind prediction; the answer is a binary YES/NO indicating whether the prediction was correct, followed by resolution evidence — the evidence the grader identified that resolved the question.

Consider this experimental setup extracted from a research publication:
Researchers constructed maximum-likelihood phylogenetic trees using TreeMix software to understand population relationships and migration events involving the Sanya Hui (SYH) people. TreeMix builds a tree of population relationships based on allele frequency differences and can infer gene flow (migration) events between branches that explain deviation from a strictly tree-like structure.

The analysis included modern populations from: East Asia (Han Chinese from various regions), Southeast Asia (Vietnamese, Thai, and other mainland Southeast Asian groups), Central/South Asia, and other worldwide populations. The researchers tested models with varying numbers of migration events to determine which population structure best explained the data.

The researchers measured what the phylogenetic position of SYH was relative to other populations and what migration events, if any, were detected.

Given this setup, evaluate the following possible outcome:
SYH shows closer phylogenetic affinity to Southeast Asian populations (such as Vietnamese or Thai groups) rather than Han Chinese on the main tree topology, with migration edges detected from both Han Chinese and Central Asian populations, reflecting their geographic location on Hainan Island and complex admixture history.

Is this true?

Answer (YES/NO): NO